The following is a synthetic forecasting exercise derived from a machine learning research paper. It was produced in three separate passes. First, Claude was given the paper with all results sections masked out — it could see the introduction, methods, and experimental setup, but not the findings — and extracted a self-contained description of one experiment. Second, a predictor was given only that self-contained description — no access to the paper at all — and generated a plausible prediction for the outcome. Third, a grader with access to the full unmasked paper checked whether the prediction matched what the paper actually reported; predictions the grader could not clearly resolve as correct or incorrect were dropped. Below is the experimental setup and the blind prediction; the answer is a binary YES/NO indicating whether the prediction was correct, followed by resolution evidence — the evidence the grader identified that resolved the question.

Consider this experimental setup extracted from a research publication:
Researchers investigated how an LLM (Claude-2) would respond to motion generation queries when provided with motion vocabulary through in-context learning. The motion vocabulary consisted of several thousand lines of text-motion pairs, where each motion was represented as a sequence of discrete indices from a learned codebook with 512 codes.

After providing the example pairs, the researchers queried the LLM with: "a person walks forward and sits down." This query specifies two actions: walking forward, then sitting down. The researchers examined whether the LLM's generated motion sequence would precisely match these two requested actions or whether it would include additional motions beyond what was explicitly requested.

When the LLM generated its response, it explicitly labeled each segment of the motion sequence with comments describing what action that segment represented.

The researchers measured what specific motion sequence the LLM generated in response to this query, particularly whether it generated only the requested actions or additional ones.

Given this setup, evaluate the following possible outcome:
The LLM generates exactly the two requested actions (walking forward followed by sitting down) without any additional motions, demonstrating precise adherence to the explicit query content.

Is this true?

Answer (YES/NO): NO